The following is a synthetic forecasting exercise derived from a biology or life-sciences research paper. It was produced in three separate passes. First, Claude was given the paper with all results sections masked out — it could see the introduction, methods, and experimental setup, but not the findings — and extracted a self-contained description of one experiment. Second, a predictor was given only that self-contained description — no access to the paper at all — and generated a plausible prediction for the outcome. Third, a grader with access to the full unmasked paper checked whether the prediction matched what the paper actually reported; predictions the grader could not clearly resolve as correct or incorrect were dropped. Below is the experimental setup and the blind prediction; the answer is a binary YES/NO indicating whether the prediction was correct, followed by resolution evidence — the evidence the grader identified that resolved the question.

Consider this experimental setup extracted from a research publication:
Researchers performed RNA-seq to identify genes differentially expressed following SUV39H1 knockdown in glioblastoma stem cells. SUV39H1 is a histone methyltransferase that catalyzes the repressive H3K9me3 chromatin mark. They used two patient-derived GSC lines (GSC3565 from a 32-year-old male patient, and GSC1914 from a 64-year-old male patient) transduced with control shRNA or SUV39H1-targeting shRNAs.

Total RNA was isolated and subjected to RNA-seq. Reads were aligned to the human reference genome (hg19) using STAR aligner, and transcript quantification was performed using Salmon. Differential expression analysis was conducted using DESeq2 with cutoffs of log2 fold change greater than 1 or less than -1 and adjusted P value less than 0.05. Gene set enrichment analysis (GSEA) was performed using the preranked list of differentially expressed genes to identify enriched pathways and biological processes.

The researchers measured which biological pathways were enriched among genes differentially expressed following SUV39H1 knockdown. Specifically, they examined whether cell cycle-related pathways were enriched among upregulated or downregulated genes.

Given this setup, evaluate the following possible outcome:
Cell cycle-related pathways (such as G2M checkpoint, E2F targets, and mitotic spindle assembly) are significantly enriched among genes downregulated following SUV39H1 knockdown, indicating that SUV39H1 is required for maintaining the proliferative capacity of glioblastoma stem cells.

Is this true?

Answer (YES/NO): YES